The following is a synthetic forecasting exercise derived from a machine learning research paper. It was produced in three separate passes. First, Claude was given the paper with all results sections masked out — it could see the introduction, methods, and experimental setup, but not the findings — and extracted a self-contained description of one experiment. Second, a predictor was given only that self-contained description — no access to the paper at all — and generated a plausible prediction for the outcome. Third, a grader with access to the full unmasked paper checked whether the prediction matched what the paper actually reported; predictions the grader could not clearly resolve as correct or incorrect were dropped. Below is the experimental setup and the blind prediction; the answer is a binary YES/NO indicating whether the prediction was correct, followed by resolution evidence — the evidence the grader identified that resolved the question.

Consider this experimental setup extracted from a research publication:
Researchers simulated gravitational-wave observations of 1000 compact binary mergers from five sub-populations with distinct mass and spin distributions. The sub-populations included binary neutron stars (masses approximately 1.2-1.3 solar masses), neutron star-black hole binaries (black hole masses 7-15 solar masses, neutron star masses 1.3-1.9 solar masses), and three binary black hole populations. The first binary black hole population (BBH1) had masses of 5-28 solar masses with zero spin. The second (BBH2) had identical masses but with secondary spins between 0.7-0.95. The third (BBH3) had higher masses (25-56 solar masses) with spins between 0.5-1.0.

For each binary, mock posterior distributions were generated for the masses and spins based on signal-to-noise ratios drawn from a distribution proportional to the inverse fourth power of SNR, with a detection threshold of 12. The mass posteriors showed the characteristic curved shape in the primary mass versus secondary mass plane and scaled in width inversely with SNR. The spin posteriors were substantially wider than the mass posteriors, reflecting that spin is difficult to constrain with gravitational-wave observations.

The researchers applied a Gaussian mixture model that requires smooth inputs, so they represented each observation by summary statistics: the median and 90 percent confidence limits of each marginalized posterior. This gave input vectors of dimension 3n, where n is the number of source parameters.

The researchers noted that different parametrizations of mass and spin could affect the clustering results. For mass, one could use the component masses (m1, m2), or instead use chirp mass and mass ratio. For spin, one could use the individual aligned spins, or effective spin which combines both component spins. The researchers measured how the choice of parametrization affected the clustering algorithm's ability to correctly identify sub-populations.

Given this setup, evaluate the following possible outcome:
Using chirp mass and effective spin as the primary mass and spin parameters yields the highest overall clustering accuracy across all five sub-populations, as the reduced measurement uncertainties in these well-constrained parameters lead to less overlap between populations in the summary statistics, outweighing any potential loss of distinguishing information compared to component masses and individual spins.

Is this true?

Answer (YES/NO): NO